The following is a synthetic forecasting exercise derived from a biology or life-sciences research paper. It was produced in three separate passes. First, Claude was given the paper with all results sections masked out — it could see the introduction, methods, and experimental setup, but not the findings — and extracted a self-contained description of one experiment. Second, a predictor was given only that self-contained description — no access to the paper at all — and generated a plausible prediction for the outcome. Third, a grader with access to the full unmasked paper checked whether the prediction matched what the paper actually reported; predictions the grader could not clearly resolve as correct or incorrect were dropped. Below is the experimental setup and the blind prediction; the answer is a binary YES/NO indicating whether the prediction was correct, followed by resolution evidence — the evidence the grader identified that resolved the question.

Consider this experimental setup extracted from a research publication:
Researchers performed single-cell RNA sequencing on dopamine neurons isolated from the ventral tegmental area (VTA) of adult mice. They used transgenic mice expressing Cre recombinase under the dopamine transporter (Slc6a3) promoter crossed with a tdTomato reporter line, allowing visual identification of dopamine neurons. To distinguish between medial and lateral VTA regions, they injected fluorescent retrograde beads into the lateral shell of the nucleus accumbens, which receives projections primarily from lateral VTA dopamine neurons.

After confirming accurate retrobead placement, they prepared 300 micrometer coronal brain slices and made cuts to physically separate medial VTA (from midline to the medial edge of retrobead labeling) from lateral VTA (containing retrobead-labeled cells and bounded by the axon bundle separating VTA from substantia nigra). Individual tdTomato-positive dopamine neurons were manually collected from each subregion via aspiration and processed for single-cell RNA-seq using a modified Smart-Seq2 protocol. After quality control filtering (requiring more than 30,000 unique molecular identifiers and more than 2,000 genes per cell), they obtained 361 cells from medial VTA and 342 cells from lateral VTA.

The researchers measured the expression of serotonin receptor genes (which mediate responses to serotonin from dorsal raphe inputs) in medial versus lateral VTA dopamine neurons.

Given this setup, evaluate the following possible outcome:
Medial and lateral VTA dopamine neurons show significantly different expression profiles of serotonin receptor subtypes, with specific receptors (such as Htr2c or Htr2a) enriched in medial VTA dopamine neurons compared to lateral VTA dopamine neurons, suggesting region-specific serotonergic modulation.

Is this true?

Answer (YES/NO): NO